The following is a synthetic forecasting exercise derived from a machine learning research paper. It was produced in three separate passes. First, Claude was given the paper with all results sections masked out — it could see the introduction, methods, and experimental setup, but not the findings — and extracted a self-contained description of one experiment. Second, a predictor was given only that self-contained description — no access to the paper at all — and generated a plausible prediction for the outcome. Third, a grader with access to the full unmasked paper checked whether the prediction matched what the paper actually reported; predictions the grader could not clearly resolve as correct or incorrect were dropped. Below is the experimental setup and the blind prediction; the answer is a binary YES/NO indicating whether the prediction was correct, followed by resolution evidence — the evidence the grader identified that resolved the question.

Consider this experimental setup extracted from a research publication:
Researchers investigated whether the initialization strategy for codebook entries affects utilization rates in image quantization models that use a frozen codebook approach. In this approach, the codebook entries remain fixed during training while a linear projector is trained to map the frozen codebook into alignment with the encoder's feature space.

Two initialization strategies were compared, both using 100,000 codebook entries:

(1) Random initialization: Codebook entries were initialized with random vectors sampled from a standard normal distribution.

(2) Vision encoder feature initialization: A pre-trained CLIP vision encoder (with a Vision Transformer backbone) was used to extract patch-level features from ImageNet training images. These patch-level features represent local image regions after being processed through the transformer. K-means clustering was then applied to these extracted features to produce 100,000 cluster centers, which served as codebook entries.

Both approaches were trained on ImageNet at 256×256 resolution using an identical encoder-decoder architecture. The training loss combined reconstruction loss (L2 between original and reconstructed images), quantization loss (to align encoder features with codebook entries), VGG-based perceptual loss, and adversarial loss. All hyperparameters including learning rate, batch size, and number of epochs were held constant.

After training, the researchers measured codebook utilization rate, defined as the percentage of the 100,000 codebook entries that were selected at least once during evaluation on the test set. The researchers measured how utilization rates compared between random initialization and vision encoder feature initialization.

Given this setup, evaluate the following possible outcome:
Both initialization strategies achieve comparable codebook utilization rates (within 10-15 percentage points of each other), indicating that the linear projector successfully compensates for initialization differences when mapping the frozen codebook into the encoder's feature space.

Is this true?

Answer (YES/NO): NO